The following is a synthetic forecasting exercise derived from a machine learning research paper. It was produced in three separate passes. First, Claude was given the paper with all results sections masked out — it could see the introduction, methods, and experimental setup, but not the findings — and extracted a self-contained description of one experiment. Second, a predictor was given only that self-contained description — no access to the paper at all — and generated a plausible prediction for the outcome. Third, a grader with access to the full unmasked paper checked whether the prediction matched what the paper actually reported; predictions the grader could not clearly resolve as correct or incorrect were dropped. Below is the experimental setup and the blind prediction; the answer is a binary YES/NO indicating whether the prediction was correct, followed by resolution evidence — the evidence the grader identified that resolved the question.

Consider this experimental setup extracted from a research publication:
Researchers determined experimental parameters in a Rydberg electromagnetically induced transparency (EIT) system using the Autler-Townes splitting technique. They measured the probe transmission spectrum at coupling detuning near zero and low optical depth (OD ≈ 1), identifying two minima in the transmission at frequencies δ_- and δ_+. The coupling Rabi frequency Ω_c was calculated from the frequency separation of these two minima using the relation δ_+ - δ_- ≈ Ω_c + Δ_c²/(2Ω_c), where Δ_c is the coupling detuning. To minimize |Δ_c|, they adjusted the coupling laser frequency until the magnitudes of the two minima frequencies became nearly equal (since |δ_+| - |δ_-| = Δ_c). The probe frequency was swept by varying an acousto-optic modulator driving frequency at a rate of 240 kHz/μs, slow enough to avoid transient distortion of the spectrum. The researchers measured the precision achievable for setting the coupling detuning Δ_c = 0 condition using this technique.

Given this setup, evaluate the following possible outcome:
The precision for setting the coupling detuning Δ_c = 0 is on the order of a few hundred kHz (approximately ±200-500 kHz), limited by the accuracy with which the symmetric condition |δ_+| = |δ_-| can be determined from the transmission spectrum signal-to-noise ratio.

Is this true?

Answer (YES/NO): NO